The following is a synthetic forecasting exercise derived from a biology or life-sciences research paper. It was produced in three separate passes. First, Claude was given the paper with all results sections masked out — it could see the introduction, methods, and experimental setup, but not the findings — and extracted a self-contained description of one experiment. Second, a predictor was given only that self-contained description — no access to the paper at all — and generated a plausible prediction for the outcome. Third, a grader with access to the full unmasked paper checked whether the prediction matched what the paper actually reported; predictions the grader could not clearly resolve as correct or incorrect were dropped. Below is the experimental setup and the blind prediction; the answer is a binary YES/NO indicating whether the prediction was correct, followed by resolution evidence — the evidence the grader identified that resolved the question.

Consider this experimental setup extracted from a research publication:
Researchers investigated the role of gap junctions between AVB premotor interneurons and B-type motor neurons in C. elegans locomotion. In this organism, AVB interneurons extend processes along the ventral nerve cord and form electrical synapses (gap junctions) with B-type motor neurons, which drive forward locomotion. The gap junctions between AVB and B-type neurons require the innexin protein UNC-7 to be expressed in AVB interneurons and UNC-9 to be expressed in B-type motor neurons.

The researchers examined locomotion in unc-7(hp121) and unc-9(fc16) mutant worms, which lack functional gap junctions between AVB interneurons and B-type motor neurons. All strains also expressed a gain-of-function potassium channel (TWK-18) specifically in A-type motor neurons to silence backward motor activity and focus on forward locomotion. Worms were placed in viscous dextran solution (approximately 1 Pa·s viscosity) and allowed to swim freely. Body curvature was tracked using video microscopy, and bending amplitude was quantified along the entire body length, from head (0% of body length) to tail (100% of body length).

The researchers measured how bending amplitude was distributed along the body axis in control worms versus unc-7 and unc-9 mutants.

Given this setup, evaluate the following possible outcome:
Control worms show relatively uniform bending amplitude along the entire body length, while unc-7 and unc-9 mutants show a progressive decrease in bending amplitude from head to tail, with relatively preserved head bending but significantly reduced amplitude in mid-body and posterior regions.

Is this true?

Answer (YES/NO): NO